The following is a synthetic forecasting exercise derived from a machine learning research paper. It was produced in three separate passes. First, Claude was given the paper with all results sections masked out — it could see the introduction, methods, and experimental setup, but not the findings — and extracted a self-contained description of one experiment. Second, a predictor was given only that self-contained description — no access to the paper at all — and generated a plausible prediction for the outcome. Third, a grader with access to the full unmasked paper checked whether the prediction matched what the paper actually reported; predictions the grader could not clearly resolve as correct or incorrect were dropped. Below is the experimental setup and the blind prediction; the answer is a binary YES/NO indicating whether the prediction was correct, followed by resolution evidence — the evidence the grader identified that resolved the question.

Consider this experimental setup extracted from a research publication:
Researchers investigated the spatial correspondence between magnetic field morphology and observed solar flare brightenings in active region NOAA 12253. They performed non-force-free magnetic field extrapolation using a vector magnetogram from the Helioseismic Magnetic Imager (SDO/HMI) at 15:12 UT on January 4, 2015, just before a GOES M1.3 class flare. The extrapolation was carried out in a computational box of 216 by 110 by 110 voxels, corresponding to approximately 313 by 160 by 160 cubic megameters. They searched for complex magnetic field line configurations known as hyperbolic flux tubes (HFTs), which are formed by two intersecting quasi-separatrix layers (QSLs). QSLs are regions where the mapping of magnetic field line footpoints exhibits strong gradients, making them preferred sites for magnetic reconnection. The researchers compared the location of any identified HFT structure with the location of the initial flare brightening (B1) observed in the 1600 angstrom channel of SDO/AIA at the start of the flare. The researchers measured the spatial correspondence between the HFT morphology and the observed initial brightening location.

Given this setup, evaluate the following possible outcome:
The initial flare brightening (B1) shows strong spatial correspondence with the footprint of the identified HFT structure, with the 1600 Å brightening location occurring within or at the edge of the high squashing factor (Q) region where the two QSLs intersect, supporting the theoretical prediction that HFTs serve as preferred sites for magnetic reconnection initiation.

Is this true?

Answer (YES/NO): YES